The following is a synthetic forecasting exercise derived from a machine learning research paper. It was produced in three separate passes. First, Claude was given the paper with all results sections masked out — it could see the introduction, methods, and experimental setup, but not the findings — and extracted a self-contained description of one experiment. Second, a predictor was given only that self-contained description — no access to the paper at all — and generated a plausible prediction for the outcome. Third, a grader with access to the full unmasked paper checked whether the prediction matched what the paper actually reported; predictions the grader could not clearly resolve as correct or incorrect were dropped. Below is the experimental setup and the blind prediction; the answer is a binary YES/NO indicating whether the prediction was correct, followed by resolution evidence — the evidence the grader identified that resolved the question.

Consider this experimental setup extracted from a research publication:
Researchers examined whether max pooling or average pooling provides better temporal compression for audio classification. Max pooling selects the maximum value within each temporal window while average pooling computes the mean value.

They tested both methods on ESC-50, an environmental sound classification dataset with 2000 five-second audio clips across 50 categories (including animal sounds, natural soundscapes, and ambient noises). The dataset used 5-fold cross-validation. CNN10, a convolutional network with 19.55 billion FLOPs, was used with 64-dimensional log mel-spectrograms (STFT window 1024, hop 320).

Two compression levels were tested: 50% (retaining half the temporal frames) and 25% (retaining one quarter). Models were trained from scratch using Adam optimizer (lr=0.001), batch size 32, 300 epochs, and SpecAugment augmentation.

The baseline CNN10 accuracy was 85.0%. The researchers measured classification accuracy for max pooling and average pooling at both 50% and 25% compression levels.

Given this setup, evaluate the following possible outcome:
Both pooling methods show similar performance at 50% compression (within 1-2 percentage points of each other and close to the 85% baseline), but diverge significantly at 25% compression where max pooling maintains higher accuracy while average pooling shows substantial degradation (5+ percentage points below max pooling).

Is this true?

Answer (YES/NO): NO